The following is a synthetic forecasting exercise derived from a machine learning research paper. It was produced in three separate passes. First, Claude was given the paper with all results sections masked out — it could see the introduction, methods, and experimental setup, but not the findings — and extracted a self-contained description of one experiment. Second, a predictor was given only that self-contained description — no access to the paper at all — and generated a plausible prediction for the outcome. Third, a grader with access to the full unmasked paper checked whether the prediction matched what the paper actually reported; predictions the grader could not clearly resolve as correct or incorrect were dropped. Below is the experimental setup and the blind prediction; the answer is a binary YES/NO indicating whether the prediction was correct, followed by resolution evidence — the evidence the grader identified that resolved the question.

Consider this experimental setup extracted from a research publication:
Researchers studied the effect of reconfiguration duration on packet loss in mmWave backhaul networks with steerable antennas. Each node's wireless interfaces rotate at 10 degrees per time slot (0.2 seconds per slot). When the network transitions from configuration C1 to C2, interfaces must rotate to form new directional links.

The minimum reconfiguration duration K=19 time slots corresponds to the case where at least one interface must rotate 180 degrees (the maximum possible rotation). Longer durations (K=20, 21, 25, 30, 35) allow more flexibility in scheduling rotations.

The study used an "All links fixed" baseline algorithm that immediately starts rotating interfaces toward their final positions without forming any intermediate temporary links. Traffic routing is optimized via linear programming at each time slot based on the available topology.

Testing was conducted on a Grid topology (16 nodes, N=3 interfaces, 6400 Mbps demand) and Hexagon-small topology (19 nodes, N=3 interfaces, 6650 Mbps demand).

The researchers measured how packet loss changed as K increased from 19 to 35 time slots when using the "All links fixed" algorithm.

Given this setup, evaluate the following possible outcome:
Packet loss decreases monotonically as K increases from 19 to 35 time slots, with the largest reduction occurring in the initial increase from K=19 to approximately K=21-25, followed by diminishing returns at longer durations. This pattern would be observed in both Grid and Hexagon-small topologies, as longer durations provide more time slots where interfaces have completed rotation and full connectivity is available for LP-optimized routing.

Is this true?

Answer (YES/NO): NO